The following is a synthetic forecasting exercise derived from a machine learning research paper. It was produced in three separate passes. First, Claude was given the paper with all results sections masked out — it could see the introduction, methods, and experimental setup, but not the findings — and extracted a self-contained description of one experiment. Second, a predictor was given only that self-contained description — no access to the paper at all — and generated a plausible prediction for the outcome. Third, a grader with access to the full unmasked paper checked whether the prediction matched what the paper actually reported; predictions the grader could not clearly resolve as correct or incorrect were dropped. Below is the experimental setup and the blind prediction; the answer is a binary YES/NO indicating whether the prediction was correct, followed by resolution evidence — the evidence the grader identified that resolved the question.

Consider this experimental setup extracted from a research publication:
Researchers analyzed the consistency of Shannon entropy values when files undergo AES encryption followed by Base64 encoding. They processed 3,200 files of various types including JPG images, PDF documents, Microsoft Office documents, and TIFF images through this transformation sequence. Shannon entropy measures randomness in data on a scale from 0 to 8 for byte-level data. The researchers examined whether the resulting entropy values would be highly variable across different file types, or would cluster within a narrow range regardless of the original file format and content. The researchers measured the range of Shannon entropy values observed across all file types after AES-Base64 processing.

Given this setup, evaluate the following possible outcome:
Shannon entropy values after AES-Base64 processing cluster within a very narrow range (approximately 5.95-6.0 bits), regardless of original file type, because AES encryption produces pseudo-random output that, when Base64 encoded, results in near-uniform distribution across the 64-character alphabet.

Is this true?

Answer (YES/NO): YES